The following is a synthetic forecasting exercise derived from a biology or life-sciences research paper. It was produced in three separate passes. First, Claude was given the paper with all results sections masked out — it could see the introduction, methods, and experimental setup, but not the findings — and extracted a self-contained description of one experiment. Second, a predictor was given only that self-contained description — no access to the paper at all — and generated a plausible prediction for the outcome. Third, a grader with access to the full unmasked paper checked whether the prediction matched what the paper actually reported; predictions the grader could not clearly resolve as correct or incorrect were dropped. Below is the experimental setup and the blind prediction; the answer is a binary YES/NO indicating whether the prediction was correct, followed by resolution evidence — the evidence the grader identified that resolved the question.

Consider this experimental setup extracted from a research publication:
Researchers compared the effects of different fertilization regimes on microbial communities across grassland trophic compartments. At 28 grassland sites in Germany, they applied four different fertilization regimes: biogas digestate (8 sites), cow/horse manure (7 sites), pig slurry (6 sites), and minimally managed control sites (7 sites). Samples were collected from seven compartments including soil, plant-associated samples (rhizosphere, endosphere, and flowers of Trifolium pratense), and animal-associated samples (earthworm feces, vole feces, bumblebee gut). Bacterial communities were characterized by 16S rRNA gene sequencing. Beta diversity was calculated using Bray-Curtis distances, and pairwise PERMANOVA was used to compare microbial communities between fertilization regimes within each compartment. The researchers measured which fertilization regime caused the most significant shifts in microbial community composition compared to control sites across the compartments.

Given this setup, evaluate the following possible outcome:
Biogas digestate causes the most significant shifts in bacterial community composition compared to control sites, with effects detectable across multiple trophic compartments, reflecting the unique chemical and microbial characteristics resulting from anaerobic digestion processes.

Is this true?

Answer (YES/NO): NO